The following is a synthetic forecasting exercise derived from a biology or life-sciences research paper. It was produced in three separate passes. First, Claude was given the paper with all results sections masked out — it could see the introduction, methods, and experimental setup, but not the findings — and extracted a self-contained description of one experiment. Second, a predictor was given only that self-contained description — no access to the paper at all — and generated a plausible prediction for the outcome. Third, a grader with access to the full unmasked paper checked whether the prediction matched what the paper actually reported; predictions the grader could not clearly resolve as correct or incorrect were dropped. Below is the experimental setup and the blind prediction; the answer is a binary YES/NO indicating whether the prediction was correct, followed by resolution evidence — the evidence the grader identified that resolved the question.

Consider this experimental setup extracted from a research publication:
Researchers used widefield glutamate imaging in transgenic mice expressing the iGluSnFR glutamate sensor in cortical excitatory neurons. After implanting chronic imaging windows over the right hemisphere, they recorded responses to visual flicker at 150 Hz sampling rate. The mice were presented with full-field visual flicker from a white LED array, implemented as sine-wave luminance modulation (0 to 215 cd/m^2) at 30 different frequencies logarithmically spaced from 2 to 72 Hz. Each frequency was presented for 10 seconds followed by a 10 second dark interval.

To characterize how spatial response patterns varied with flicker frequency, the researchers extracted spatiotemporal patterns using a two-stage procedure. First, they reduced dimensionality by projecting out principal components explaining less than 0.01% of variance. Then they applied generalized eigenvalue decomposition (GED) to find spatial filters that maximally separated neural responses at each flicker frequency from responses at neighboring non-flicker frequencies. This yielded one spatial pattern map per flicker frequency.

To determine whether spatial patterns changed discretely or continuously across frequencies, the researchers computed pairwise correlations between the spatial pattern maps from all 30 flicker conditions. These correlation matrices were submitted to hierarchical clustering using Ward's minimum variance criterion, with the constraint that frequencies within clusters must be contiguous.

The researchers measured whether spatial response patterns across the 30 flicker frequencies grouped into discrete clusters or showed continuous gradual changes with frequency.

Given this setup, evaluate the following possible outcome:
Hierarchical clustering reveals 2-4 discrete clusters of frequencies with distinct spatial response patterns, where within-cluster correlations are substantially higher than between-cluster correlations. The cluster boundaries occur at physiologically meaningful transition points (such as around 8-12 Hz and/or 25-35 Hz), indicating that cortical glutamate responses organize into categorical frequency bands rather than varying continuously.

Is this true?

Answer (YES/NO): NO